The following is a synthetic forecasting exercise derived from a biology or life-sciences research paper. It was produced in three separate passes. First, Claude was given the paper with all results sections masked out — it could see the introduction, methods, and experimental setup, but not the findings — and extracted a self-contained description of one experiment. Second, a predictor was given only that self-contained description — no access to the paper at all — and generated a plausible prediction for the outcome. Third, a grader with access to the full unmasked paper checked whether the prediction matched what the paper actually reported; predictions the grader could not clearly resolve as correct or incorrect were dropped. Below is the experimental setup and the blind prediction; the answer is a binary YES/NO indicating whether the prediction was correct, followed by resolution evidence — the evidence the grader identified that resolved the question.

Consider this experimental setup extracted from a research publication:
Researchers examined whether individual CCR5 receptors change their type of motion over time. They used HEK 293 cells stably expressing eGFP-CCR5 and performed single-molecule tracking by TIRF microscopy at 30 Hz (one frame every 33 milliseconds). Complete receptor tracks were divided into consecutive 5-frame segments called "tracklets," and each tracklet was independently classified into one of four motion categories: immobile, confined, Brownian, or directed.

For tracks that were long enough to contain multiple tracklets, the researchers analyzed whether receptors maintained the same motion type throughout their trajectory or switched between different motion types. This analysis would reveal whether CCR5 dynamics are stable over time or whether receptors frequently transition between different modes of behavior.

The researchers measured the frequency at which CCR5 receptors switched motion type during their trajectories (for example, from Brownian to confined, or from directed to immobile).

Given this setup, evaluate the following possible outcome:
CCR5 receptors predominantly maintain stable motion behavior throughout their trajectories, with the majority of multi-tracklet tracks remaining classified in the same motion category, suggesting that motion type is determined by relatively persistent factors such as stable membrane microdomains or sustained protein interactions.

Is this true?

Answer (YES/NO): NO